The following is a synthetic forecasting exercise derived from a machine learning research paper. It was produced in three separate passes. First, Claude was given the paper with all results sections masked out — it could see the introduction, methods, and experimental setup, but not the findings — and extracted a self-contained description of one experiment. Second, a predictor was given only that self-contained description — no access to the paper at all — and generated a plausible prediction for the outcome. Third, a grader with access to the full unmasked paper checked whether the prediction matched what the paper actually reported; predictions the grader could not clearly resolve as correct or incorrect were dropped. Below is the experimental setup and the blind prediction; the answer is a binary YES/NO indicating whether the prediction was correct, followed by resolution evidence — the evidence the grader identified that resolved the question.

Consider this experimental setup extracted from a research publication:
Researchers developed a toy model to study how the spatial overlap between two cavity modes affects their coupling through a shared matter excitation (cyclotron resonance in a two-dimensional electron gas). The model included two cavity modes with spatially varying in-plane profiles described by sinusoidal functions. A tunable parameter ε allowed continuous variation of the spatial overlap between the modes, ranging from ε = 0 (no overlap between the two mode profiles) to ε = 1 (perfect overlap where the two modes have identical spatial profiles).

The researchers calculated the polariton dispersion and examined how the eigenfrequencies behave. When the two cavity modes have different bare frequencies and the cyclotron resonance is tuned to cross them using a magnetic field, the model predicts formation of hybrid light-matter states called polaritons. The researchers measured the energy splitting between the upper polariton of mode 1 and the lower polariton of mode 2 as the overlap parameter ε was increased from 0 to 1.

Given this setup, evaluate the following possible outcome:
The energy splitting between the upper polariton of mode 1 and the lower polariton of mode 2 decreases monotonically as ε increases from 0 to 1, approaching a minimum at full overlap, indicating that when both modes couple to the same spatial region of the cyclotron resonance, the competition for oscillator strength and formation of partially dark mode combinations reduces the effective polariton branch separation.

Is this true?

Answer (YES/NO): YES